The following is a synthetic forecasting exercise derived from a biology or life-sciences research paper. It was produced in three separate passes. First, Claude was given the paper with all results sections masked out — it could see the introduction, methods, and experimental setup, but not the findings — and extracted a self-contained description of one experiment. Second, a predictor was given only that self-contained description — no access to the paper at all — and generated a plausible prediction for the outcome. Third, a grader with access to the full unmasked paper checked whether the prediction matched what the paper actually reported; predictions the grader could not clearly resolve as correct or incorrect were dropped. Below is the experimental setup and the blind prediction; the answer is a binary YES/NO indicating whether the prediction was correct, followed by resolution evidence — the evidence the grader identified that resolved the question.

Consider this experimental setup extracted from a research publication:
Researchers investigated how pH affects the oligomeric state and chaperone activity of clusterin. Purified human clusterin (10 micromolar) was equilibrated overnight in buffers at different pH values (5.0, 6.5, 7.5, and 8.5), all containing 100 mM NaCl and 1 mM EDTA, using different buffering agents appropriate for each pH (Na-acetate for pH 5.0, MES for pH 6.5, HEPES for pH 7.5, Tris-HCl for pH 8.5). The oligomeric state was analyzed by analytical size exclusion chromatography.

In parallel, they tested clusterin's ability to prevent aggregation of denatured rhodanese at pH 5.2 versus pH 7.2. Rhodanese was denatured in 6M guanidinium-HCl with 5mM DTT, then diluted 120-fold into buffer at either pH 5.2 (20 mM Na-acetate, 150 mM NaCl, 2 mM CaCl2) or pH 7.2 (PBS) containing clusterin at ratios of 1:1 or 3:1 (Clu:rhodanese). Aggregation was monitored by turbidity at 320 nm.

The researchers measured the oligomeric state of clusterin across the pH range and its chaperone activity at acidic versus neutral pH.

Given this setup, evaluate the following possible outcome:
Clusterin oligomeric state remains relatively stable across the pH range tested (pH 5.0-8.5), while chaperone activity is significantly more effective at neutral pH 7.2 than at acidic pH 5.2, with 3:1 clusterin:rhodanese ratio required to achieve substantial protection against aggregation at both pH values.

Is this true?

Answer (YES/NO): NO